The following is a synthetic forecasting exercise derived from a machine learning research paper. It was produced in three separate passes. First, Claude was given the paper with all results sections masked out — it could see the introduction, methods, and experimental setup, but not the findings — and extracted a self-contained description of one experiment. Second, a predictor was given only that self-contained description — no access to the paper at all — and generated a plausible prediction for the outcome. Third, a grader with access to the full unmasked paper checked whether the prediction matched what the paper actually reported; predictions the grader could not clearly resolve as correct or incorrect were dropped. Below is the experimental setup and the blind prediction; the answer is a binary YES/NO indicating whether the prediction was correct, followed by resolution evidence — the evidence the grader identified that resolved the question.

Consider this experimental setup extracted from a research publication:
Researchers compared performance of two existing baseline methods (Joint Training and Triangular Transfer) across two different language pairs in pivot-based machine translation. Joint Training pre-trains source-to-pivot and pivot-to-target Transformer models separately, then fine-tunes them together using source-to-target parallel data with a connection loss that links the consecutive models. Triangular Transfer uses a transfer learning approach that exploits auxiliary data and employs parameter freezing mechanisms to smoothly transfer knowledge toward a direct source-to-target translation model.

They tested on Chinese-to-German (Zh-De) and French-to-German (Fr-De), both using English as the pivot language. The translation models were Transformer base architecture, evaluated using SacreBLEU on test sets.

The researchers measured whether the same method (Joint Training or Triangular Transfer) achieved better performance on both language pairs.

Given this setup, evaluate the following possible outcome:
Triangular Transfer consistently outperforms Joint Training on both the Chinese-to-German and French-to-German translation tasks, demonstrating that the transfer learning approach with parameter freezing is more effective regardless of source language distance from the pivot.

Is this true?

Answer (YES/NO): NO